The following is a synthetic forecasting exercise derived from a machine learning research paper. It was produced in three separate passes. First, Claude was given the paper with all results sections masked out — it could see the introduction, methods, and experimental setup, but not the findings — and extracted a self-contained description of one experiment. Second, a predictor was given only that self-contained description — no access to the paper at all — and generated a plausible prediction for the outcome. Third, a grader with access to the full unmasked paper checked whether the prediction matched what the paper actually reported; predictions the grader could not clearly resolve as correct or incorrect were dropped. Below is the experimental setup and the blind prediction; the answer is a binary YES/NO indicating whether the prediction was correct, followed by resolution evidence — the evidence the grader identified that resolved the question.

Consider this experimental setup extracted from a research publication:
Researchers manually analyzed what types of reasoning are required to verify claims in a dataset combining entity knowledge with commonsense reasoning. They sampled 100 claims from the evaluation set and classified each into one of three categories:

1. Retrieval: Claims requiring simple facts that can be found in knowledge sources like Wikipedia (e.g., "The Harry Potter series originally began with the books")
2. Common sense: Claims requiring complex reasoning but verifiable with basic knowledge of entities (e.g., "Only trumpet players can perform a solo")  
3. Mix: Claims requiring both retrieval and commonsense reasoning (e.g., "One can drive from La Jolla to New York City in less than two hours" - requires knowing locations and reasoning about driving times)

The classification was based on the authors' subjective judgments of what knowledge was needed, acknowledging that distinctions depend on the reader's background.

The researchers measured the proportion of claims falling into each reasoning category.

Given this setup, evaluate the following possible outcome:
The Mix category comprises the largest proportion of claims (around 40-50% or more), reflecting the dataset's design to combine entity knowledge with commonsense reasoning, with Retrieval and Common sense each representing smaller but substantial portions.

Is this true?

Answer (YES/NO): YES